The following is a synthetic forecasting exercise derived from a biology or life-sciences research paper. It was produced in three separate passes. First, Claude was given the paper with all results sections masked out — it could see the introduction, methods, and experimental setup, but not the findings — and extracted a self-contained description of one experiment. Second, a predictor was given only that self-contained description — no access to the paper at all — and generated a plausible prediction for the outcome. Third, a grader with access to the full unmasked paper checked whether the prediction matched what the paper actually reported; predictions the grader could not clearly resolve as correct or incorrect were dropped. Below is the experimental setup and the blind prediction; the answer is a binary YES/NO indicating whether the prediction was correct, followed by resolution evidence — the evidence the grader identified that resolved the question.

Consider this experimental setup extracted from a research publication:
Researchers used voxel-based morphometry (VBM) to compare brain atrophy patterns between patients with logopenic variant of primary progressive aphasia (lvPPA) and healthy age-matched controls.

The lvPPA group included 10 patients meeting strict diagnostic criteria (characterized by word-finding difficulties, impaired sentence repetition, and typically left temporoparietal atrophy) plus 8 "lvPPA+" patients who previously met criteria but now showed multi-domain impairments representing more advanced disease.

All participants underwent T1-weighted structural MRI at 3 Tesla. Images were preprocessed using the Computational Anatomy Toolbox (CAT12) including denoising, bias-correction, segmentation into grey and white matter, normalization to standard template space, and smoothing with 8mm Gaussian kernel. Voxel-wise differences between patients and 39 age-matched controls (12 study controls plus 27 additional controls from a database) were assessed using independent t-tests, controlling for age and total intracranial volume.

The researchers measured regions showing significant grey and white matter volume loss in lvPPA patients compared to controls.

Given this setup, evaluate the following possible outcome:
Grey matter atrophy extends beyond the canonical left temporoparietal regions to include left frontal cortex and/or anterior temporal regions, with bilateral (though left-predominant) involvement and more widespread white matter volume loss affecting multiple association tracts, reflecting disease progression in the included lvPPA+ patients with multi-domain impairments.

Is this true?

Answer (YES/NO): NO